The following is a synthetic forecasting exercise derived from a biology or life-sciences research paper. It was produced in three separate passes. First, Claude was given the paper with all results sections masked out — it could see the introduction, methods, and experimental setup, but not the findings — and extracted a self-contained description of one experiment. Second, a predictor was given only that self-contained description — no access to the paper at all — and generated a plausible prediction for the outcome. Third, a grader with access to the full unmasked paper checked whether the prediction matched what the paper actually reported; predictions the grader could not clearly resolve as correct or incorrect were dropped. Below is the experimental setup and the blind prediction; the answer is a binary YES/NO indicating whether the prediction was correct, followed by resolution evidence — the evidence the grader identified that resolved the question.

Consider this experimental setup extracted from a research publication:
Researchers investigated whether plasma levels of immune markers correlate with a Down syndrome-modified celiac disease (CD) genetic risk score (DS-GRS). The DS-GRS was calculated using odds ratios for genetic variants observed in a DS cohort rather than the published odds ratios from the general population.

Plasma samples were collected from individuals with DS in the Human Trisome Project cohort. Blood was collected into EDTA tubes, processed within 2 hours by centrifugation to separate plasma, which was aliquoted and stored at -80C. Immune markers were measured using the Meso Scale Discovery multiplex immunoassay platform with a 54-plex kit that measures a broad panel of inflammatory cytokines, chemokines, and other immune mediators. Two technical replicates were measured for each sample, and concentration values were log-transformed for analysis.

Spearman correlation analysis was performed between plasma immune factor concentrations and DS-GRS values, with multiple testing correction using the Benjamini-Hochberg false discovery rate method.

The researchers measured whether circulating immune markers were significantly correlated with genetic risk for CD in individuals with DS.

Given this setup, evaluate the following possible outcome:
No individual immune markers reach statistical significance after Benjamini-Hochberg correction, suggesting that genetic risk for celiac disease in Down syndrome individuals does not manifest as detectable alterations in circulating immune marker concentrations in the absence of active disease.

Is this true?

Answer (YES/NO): NO